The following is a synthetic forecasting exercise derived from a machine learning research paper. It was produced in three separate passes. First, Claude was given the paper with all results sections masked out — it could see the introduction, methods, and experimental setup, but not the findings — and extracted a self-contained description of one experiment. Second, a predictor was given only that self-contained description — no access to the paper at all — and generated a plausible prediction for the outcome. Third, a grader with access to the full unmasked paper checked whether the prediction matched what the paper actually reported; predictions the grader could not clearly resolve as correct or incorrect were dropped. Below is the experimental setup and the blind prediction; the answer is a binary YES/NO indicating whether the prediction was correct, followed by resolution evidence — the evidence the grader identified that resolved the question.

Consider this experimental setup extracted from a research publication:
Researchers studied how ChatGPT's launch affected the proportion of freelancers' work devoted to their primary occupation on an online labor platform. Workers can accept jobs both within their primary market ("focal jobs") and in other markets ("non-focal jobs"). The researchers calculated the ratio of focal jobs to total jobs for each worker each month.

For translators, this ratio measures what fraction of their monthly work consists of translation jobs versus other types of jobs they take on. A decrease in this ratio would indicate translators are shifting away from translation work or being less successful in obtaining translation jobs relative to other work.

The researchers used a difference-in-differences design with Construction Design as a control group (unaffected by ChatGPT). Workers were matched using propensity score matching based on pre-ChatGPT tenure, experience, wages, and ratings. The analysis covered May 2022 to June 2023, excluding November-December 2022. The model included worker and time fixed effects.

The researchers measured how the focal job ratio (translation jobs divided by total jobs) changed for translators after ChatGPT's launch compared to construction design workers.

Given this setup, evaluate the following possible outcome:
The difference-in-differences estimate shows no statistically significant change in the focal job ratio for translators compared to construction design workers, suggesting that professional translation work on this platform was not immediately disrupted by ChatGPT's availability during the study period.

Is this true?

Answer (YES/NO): NO